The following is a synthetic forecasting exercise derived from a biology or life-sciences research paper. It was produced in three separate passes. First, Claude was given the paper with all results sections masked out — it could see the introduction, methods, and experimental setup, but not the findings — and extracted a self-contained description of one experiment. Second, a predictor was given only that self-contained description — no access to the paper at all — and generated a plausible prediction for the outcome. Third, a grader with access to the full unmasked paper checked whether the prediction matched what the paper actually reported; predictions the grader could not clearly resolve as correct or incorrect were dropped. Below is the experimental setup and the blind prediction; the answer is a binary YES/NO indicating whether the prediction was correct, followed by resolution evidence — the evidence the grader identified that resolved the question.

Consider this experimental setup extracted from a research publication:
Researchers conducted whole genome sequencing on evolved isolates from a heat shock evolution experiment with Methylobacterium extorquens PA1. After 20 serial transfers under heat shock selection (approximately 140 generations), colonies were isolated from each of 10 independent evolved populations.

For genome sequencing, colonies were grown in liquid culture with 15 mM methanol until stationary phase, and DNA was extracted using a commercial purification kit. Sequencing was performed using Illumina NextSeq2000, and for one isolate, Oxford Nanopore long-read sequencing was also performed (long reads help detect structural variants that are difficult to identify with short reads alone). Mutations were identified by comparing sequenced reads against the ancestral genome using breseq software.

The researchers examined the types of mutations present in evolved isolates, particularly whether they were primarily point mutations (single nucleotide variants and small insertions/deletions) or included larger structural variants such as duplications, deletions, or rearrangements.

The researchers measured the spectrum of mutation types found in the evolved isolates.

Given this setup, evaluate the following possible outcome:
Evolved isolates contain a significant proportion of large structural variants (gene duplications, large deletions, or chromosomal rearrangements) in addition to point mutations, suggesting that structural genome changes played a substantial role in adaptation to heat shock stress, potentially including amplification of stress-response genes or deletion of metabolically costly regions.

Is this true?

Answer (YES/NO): NO